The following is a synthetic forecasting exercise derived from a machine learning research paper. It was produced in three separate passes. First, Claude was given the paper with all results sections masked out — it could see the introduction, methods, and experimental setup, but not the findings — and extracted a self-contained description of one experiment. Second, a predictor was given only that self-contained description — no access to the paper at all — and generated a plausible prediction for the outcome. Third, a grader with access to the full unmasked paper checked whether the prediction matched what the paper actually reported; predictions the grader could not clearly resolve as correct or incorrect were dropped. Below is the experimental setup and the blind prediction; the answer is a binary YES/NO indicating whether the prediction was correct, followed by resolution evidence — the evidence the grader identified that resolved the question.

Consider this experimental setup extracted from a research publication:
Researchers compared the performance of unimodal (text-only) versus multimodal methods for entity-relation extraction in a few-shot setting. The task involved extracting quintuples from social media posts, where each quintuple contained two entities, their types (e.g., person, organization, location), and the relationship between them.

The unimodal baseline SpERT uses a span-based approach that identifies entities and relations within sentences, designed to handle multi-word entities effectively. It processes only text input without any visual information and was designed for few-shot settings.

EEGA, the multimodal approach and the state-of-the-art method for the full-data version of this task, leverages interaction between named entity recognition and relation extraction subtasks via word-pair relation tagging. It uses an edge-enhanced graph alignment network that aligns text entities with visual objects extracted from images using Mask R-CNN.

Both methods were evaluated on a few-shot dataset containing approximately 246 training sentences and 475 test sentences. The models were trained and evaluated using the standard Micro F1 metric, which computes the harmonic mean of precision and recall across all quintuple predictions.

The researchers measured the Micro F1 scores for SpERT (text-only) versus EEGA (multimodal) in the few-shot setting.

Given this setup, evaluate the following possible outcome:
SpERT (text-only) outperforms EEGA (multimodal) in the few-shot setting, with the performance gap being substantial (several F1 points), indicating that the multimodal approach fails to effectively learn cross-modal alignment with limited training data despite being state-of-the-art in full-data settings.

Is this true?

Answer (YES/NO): NO